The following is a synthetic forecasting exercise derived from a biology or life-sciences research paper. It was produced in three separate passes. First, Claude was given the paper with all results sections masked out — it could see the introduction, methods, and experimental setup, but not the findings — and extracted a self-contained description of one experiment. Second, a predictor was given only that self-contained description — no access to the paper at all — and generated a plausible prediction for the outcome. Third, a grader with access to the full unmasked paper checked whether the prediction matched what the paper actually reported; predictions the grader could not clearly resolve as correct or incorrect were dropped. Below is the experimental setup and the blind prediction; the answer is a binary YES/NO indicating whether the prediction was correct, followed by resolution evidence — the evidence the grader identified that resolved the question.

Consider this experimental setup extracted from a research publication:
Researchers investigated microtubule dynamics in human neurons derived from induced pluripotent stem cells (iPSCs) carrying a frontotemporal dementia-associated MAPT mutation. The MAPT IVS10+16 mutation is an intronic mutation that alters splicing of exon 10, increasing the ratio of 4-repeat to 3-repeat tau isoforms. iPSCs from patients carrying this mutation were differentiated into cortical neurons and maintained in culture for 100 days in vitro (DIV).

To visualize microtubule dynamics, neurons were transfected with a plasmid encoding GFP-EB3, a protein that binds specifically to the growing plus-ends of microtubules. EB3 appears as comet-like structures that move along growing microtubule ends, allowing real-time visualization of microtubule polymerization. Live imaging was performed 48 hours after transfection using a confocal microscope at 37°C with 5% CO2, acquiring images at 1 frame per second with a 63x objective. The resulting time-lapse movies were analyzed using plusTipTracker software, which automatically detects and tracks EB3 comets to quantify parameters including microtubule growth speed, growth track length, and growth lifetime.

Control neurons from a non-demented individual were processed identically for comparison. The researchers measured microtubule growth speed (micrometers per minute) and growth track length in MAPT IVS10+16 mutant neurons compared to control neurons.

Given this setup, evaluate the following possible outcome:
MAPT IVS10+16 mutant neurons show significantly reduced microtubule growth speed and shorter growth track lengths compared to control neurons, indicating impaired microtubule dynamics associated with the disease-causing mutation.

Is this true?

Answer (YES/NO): NO